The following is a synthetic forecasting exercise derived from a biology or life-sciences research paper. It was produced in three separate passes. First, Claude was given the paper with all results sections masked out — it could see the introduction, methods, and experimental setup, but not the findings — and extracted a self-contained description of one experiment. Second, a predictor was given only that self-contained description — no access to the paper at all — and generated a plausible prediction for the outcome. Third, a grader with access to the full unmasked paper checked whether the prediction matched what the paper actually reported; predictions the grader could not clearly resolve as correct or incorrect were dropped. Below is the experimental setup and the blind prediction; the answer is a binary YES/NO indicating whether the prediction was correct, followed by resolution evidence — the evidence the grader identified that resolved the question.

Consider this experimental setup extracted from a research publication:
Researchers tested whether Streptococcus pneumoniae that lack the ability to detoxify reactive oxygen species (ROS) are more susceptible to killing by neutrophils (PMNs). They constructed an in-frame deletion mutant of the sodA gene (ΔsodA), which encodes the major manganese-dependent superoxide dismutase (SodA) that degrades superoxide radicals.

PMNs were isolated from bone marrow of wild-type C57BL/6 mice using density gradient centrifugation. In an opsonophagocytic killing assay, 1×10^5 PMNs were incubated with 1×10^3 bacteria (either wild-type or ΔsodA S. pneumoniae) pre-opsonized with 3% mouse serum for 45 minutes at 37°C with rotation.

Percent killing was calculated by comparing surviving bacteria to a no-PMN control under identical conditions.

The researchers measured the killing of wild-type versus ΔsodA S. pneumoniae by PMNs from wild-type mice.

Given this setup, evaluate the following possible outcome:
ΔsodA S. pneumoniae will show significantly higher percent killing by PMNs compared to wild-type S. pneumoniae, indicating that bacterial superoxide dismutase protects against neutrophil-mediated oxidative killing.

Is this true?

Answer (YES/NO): YES